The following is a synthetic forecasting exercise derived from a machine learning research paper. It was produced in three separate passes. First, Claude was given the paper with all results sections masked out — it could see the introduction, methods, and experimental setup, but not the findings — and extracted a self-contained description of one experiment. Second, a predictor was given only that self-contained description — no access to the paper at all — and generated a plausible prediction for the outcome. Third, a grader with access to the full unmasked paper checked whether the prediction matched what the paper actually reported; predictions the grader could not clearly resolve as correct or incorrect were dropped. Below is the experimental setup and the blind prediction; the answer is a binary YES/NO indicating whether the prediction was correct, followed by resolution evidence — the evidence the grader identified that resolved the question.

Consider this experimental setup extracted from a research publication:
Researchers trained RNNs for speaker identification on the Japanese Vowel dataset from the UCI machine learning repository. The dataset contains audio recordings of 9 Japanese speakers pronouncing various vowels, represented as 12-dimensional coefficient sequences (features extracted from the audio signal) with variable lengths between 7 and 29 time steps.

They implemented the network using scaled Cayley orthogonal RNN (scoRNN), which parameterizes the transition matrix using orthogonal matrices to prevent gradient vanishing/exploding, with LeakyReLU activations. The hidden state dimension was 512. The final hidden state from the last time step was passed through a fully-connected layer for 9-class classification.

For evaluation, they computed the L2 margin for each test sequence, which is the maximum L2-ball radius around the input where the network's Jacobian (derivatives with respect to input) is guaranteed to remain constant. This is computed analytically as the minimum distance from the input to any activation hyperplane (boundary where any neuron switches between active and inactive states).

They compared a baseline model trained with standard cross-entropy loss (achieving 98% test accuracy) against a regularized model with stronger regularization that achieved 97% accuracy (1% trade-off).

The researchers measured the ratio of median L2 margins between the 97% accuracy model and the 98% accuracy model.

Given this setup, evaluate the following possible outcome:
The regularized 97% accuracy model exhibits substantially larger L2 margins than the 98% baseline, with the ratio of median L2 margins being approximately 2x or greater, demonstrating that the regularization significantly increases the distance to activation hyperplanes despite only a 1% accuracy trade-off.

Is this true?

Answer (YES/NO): YES